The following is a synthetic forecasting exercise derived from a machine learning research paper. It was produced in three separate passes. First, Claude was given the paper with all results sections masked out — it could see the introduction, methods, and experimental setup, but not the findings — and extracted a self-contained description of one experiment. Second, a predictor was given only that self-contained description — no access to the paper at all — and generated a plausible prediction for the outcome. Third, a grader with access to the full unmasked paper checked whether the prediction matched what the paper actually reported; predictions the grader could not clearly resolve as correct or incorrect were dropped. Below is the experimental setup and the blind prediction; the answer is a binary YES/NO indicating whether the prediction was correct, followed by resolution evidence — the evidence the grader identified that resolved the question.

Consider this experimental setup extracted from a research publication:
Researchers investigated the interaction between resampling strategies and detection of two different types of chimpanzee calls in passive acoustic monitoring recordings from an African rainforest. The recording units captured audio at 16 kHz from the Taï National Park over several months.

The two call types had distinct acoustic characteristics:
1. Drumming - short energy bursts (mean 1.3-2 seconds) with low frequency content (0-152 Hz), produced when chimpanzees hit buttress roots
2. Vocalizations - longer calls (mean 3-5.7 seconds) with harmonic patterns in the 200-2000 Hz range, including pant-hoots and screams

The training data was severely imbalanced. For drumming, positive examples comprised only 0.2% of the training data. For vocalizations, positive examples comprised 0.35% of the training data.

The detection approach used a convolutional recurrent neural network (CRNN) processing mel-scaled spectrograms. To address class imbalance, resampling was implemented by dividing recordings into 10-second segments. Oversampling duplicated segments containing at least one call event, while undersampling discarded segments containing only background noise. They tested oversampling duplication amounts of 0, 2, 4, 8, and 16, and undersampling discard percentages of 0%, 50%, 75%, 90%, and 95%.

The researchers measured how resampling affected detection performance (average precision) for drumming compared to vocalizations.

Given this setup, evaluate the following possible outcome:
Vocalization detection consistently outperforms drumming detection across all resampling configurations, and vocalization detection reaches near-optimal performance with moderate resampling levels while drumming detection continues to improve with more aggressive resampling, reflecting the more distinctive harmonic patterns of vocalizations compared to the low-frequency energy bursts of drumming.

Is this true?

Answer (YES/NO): NO